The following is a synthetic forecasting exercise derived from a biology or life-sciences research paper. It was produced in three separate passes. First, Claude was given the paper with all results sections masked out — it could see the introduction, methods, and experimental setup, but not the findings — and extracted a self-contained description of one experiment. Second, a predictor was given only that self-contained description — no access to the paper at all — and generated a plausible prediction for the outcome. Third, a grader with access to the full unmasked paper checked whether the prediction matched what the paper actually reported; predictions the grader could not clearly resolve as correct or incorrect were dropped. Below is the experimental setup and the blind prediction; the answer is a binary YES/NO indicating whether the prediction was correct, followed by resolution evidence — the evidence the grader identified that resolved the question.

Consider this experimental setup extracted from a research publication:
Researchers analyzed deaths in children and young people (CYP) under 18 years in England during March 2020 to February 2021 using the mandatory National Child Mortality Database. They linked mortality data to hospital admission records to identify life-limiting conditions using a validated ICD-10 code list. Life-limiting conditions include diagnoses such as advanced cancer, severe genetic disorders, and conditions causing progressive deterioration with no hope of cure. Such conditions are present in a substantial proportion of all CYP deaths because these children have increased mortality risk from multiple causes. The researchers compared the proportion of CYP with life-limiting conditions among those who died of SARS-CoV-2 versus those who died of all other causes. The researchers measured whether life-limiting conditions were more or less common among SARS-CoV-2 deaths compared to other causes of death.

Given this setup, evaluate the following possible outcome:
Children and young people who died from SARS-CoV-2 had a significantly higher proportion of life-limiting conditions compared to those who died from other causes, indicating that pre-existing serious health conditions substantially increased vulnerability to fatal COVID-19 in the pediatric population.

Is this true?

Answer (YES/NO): YES